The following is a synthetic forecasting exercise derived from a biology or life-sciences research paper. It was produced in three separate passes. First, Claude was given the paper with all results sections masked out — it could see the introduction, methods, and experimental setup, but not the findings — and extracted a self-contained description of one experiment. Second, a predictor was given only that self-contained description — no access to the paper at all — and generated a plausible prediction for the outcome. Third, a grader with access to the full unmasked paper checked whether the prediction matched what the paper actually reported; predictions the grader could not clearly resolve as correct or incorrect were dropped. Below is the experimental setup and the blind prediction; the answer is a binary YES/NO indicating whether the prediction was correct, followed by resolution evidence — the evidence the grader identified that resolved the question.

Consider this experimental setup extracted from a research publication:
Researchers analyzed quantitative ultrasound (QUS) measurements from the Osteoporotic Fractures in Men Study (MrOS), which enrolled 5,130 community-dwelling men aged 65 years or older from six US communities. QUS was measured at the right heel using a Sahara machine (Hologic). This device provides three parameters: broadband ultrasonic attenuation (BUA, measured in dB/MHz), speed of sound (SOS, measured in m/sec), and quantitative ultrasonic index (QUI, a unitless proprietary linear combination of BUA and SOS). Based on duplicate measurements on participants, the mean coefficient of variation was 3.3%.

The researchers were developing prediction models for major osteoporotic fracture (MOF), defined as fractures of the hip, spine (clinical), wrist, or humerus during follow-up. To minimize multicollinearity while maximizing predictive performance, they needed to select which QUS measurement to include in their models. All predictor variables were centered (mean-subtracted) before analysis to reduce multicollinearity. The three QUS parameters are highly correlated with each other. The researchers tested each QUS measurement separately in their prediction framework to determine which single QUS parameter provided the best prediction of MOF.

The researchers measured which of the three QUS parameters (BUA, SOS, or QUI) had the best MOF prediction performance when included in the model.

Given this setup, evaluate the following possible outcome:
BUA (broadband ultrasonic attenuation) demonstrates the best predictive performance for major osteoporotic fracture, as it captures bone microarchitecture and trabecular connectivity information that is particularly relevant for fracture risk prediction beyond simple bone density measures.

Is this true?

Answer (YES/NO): NO